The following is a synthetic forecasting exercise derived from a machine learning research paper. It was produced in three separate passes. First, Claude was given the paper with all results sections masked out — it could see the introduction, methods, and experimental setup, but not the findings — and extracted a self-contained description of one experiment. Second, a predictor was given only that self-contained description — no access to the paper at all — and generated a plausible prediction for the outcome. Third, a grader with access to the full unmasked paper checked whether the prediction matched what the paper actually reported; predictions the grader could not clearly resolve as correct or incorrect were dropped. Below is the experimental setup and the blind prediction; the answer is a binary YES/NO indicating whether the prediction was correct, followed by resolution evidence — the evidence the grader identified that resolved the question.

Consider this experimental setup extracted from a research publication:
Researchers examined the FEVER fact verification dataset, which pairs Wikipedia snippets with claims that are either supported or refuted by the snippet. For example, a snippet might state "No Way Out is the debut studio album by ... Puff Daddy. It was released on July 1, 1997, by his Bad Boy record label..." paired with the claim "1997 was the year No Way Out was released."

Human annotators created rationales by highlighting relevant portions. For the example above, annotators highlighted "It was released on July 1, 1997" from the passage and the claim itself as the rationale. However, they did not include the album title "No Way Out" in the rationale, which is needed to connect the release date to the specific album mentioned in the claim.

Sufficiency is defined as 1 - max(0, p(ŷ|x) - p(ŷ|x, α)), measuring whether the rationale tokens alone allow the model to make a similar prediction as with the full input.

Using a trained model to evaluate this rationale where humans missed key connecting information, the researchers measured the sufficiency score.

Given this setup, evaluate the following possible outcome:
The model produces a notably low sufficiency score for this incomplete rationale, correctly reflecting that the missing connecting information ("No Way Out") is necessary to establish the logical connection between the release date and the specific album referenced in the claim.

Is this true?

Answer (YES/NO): YES